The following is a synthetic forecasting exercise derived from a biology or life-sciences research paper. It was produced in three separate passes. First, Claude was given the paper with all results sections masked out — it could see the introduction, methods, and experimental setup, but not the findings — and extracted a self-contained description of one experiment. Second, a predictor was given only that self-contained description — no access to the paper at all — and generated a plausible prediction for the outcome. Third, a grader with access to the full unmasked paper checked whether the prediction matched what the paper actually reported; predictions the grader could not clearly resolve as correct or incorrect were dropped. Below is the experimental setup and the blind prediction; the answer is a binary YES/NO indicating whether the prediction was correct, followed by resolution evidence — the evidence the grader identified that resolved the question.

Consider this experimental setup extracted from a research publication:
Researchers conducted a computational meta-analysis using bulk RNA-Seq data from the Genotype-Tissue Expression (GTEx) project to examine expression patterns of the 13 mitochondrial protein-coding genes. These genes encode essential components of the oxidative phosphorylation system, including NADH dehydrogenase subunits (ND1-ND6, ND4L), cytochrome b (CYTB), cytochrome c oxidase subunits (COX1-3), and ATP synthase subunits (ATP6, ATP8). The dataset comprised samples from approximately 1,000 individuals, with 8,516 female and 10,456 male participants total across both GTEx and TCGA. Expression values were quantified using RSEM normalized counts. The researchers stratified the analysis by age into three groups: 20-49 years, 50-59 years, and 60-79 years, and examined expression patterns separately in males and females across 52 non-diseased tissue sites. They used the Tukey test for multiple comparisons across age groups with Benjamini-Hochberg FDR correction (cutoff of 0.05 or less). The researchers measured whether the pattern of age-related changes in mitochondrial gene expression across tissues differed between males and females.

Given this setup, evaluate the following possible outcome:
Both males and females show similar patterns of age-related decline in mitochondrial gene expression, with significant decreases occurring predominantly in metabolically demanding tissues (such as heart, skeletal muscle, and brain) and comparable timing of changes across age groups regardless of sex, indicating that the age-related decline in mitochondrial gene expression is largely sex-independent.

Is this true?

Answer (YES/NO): NO